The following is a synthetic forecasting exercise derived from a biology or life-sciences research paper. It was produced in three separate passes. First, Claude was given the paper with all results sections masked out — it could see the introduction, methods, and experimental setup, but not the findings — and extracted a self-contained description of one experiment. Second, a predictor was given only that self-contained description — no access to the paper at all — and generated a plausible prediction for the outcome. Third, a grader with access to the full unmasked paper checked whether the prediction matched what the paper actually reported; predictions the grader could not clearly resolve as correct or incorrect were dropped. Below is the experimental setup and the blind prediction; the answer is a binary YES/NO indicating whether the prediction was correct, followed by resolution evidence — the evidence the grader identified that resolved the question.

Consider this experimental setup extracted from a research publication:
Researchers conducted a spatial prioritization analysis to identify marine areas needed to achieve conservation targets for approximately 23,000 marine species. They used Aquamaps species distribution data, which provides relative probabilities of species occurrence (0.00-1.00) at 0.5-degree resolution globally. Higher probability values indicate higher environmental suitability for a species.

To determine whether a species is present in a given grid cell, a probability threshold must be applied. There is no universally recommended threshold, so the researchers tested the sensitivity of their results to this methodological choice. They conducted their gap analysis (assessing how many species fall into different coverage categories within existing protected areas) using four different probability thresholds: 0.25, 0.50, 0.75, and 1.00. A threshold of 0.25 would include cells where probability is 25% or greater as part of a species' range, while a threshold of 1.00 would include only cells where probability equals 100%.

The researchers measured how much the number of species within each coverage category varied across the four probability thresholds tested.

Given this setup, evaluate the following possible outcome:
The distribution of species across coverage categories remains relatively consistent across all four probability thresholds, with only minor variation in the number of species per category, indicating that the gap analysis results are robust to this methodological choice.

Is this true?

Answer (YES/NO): YES